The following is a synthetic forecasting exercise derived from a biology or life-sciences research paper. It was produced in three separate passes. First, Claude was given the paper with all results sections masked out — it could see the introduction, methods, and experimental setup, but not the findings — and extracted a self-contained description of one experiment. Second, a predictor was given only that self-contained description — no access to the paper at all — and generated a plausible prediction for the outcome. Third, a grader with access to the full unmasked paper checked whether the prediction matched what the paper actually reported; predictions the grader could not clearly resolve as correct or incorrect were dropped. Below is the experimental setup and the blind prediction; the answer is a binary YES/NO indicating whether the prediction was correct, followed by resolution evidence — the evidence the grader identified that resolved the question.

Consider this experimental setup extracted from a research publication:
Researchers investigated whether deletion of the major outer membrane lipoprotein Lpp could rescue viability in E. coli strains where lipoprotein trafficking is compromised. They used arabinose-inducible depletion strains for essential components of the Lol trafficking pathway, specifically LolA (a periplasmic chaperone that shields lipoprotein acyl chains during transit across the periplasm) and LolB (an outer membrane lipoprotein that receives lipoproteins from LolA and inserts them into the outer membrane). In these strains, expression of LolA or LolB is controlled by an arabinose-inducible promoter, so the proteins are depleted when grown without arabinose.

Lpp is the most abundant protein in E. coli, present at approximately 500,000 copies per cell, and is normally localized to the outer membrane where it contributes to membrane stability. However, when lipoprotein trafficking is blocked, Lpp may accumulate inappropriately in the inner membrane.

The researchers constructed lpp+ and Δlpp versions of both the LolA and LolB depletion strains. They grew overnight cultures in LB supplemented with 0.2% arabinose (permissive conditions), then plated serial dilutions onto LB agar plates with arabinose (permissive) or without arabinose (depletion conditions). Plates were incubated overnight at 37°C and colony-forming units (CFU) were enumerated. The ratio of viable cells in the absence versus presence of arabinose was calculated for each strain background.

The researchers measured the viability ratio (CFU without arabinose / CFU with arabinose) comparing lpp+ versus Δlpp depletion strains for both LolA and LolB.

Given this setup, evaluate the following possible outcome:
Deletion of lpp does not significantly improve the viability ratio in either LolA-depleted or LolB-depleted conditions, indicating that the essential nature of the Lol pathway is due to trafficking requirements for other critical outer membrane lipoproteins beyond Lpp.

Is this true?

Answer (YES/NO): NO